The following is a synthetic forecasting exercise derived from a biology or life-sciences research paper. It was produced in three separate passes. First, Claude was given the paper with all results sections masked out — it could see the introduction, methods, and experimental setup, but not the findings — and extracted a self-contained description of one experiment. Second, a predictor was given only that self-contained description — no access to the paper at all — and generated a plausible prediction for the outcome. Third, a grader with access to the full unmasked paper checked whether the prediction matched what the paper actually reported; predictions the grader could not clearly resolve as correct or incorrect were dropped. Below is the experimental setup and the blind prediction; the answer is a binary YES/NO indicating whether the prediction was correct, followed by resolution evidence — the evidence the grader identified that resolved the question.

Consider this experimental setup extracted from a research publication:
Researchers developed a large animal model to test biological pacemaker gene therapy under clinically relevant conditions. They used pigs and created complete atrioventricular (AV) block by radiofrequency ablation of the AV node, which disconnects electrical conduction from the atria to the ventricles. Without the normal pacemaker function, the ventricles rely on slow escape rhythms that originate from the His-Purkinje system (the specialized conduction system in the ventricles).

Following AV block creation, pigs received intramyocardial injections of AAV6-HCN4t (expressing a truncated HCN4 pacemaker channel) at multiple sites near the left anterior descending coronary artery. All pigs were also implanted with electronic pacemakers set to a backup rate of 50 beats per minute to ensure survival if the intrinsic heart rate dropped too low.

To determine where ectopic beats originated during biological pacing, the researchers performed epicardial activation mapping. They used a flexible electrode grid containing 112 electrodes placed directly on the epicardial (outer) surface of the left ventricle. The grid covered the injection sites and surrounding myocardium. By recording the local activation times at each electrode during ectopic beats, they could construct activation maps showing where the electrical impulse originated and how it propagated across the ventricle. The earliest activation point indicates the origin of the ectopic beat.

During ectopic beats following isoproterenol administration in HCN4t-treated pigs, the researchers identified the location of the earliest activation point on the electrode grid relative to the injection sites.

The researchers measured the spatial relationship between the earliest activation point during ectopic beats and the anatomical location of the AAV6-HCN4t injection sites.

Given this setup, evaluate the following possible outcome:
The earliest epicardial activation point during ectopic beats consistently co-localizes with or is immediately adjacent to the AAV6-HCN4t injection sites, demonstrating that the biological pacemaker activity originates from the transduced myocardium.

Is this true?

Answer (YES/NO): YES